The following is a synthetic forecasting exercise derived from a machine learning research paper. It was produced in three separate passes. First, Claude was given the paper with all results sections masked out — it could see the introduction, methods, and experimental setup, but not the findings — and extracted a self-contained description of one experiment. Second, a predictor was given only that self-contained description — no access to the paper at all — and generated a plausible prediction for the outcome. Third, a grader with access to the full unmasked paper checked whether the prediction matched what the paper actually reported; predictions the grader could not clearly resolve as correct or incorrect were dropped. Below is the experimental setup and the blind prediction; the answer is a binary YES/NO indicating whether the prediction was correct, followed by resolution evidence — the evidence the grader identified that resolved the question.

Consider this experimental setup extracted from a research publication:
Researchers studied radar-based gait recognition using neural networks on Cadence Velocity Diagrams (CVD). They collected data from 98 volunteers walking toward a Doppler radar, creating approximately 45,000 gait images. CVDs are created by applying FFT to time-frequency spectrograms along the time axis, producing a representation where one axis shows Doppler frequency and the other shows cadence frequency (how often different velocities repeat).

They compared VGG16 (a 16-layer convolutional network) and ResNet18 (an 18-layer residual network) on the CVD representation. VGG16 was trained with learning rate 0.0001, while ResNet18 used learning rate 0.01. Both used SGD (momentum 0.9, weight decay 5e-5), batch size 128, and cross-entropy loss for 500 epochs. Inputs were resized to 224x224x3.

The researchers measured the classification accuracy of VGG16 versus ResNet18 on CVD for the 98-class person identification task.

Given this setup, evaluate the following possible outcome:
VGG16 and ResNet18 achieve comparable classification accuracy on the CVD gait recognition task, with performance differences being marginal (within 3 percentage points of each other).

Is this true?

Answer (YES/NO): YES